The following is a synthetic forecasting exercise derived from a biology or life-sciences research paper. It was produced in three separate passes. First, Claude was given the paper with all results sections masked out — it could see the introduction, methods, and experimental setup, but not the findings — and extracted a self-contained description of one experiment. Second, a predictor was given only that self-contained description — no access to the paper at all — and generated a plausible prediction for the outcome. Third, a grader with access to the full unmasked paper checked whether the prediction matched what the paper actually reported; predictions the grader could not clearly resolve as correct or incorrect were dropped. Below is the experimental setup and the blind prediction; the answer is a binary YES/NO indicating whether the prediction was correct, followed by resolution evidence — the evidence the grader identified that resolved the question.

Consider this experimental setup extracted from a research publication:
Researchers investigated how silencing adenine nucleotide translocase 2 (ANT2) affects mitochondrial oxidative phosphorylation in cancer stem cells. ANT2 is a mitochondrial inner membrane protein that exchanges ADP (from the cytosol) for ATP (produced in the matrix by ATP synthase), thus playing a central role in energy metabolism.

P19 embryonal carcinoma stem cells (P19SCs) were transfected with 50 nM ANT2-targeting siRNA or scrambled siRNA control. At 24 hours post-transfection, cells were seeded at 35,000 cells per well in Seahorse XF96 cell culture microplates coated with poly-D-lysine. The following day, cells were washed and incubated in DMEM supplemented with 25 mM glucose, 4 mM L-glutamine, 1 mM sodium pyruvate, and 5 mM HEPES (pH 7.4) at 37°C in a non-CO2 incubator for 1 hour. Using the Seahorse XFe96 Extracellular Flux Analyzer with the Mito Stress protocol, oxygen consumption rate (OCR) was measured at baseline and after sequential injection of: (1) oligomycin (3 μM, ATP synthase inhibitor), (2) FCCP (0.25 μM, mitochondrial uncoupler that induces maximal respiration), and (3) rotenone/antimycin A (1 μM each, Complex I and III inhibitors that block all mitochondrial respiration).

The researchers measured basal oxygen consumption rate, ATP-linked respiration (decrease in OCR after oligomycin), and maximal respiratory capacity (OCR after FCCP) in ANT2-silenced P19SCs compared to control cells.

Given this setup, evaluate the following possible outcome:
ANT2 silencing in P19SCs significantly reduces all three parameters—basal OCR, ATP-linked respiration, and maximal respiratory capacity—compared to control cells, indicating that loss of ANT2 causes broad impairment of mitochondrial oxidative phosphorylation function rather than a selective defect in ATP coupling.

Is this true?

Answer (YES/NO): YES